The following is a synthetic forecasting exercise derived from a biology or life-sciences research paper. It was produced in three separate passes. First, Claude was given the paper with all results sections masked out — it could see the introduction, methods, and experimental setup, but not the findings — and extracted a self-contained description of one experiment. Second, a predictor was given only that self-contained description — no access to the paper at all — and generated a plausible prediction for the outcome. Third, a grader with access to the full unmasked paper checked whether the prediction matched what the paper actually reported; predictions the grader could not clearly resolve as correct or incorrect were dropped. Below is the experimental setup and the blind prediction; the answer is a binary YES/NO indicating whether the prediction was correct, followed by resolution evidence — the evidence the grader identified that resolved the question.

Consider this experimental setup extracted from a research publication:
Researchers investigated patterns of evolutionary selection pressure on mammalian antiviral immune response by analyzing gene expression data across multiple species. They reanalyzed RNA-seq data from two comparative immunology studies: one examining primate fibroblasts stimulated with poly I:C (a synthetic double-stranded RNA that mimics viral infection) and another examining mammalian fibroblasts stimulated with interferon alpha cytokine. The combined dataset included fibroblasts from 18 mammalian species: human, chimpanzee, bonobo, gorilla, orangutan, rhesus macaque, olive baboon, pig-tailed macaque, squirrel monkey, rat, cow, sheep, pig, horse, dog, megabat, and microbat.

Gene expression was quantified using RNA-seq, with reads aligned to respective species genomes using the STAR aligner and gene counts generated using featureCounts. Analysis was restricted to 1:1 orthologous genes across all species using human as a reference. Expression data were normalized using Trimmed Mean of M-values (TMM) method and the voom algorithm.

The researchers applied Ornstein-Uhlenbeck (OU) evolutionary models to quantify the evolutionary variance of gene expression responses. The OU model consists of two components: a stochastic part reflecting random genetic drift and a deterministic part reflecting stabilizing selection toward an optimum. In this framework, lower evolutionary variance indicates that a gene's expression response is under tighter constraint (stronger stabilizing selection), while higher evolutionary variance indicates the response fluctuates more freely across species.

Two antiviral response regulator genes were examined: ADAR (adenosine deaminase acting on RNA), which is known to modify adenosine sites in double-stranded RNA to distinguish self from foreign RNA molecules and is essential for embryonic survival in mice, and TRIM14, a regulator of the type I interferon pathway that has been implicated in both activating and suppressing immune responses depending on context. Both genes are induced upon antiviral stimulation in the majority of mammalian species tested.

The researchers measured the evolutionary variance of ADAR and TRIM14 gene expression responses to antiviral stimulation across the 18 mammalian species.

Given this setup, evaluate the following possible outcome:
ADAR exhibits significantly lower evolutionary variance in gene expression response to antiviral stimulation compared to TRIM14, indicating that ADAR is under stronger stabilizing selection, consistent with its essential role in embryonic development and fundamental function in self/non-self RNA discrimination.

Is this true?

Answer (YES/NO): YES